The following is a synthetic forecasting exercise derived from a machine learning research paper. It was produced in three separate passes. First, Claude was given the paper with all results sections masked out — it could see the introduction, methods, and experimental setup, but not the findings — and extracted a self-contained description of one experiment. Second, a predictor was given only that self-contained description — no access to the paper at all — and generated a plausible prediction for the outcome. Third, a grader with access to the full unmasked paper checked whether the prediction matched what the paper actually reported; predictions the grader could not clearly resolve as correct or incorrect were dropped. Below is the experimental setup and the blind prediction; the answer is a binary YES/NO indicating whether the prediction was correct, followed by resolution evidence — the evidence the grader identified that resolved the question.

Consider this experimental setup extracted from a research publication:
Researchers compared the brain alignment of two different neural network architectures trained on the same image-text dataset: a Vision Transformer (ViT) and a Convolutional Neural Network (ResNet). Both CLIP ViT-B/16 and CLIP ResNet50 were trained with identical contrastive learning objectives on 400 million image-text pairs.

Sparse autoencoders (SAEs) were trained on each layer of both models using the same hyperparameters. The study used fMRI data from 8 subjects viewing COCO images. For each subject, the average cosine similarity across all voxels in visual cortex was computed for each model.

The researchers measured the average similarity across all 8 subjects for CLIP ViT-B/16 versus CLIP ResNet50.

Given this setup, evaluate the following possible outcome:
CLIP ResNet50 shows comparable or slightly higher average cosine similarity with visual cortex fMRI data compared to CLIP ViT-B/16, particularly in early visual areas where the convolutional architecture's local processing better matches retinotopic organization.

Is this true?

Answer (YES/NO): NO